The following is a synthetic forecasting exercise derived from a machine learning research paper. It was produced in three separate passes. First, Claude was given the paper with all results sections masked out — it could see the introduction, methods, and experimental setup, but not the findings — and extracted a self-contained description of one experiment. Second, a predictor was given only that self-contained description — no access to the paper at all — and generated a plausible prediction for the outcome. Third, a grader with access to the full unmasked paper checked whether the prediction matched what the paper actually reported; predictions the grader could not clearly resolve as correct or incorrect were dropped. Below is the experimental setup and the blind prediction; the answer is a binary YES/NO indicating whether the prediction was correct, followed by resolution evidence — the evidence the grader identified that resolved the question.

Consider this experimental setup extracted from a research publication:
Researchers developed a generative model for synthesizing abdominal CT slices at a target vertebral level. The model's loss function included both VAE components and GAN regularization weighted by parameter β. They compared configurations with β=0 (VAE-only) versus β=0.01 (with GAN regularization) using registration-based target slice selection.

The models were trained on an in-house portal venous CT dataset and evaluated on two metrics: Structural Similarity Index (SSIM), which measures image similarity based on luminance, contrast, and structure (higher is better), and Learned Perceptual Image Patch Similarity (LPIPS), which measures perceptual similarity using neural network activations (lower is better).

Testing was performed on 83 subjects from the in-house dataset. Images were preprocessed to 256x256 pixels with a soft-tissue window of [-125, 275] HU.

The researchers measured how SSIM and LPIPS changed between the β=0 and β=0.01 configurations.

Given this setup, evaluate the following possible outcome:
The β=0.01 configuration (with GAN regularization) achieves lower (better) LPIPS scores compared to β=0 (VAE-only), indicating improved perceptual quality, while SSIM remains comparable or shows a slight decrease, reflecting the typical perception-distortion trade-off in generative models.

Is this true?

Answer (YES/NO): YES